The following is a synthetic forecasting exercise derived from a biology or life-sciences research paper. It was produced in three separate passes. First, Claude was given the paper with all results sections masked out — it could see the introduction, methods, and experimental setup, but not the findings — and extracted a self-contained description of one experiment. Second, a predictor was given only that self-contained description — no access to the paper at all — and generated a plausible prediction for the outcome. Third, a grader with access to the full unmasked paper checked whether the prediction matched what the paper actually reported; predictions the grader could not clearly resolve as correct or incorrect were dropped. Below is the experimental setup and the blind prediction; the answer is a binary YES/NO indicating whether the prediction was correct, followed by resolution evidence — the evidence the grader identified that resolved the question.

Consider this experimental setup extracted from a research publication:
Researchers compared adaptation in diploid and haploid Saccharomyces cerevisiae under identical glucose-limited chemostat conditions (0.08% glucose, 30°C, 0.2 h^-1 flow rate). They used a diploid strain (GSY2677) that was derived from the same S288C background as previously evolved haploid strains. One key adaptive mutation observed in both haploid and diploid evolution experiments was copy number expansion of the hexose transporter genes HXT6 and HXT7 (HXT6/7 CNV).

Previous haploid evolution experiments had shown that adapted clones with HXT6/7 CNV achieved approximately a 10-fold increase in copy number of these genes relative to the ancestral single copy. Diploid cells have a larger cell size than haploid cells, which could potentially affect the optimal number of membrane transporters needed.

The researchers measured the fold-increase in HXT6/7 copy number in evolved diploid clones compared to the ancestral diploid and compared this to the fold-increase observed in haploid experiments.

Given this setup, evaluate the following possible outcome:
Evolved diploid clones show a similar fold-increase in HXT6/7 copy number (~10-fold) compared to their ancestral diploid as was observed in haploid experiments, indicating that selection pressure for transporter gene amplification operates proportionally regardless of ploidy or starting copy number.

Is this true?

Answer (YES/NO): YES